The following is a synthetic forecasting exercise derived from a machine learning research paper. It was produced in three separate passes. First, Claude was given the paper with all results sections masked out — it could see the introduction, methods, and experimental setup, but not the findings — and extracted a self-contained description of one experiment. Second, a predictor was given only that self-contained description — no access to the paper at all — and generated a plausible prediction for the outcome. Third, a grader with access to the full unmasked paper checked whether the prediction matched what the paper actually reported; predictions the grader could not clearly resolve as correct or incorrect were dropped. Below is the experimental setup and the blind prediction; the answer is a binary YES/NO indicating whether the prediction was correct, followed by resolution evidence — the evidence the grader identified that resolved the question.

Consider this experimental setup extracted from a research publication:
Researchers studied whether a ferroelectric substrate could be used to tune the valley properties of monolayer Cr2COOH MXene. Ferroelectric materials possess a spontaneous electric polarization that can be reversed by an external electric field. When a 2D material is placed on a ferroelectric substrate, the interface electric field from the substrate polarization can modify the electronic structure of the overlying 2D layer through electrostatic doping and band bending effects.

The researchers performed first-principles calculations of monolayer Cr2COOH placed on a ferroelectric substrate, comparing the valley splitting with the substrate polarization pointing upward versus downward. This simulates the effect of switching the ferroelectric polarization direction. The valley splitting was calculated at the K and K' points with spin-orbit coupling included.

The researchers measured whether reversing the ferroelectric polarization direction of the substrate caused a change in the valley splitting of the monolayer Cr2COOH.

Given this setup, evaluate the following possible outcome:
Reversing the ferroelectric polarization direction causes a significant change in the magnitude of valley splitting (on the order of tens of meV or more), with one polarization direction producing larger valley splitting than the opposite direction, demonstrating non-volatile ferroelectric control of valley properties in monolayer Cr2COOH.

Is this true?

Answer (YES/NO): NO